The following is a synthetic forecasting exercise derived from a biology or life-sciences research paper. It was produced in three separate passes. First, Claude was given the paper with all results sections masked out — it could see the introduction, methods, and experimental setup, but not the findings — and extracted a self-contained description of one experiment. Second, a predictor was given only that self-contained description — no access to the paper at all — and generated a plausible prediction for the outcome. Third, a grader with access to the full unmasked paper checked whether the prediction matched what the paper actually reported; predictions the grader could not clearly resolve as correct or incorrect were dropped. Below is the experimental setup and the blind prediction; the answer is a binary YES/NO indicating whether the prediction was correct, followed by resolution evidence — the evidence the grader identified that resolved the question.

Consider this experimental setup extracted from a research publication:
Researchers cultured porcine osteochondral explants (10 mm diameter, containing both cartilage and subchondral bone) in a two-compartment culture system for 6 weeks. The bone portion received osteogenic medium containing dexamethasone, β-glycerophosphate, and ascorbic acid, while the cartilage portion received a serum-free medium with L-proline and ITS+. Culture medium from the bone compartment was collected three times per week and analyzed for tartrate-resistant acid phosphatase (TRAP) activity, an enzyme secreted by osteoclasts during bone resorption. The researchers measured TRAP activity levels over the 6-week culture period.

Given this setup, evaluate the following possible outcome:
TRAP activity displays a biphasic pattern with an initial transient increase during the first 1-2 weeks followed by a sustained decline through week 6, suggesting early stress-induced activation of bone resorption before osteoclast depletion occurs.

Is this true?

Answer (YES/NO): NO